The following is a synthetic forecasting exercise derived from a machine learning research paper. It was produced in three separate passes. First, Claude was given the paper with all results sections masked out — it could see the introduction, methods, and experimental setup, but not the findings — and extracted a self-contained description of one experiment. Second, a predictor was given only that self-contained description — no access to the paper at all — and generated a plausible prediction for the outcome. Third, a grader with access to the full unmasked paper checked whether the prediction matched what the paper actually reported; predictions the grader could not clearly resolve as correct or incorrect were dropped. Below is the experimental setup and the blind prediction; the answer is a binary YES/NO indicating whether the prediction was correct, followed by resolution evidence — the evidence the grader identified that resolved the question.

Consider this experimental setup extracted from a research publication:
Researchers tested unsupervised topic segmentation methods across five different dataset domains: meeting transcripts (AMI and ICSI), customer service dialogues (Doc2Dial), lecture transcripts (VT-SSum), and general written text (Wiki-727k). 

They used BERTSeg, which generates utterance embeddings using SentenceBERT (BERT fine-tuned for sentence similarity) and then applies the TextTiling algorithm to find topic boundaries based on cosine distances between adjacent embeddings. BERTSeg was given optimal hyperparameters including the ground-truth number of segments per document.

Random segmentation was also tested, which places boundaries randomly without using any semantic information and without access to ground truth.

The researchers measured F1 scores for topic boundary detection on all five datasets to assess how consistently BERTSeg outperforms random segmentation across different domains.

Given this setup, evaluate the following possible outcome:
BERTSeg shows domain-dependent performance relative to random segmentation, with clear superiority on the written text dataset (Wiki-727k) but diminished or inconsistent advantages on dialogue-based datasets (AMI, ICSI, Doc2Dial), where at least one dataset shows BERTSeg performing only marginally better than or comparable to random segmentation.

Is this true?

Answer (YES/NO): NO